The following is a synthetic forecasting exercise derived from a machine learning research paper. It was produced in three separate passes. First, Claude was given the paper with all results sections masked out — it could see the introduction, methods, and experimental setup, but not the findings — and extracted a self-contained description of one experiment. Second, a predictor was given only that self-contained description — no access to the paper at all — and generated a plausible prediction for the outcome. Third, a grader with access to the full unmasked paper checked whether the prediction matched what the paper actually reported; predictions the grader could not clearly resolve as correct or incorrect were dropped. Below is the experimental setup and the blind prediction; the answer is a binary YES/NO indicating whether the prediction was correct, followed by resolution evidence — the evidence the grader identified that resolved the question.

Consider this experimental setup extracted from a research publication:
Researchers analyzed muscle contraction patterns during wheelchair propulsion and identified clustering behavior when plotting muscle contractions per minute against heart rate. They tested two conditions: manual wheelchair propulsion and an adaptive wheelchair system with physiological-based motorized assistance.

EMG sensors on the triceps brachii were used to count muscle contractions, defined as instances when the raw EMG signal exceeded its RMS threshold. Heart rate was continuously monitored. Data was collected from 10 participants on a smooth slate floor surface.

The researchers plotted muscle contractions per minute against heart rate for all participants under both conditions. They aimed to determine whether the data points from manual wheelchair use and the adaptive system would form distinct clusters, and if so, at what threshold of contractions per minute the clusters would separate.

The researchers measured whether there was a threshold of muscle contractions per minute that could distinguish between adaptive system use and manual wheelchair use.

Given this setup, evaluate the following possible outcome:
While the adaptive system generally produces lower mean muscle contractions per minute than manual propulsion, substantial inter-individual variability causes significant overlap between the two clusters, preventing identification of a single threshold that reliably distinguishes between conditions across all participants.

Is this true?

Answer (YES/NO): NO